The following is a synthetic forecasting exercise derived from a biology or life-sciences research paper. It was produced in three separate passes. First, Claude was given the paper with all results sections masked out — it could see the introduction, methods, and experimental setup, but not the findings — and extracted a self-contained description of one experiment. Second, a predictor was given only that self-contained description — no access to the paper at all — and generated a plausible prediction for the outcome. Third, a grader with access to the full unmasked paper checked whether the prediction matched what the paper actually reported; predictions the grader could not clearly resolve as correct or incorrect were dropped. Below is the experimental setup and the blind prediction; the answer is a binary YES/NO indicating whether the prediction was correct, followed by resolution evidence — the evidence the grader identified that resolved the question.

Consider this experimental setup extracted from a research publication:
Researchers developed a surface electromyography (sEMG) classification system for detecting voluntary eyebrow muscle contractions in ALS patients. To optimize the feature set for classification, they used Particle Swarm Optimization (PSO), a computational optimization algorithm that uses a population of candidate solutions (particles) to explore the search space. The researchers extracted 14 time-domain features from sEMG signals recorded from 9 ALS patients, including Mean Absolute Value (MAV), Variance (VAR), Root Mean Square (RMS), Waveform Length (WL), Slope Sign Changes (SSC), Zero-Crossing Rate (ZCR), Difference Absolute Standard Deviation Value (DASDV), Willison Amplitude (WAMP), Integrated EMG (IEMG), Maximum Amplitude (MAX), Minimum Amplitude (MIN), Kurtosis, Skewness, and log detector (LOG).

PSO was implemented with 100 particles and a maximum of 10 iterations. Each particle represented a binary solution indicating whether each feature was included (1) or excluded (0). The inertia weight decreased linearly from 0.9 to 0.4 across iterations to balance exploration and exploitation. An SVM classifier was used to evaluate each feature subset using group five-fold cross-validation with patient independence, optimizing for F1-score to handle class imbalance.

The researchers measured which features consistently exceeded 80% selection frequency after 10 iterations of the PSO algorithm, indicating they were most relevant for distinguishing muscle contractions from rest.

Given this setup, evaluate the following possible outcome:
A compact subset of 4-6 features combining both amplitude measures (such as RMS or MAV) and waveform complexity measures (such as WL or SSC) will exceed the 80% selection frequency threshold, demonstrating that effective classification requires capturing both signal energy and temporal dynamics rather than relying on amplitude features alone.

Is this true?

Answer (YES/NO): NO